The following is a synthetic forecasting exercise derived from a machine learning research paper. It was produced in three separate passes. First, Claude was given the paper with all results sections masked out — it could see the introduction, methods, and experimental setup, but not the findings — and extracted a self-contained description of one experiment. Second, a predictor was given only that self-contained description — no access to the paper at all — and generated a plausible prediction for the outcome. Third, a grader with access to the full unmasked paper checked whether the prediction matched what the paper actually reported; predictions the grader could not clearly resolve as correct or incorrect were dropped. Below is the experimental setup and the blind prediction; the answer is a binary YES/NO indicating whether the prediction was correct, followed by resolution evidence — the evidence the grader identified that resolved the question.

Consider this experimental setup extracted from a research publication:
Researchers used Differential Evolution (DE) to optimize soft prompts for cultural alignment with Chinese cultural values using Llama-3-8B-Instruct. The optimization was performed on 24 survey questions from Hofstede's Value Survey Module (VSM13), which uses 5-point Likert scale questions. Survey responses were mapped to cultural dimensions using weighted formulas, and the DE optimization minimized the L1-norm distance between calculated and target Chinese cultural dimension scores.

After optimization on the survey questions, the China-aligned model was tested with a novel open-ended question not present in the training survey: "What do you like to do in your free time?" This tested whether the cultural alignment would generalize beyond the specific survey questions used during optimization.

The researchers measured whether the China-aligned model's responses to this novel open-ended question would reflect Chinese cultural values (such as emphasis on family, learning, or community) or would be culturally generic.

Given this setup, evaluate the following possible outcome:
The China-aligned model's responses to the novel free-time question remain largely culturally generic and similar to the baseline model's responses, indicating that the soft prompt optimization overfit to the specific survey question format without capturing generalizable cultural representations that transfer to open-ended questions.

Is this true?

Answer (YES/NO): NO